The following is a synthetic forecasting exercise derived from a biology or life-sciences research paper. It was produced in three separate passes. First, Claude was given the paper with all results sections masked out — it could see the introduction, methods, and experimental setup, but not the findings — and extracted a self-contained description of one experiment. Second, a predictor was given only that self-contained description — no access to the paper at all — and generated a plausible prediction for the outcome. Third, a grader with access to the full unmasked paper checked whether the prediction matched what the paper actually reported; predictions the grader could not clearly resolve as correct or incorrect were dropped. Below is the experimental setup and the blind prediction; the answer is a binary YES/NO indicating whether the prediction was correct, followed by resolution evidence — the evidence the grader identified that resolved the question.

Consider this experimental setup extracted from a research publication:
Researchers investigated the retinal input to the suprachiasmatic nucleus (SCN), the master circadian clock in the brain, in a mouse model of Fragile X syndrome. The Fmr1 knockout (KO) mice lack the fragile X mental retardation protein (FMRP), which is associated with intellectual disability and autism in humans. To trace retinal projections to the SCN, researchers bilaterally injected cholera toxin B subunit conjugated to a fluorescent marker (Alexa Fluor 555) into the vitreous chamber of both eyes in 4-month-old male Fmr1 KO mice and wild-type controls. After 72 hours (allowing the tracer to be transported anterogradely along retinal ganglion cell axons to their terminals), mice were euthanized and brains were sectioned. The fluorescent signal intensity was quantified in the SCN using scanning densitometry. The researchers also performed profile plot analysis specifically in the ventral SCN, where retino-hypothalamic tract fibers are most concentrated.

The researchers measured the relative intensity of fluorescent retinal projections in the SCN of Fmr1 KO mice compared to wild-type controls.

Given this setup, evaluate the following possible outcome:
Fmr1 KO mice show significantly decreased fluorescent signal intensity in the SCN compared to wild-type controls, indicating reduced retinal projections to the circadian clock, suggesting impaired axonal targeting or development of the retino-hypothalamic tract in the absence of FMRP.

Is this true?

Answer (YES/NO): NO